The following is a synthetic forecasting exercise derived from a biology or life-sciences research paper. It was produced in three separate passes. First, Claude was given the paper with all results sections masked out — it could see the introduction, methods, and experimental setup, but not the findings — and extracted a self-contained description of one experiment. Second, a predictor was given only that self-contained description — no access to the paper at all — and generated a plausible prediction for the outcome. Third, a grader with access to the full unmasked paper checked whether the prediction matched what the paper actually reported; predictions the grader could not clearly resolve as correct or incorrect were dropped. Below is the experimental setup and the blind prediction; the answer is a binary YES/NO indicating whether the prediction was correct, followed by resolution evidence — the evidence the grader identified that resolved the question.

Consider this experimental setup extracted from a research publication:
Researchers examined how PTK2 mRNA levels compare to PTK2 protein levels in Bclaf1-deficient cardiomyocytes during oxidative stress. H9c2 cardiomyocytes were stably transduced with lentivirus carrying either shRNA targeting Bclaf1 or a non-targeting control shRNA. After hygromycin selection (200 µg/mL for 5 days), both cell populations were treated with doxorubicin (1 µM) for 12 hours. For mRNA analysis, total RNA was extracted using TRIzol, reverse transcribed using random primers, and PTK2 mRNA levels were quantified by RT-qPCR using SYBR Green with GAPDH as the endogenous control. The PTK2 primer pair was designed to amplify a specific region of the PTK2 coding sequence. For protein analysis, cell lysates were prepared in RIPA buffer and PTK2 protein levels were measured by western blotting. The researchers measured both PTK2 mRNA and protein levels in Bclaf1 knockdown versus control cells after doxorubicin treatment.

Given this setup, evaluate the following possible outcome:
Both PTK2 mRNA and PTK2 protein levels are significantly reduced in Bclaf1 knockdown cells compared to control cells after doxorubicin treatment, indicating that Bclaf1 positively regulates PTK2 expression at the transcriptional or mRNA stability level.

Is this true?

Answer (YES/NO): NO